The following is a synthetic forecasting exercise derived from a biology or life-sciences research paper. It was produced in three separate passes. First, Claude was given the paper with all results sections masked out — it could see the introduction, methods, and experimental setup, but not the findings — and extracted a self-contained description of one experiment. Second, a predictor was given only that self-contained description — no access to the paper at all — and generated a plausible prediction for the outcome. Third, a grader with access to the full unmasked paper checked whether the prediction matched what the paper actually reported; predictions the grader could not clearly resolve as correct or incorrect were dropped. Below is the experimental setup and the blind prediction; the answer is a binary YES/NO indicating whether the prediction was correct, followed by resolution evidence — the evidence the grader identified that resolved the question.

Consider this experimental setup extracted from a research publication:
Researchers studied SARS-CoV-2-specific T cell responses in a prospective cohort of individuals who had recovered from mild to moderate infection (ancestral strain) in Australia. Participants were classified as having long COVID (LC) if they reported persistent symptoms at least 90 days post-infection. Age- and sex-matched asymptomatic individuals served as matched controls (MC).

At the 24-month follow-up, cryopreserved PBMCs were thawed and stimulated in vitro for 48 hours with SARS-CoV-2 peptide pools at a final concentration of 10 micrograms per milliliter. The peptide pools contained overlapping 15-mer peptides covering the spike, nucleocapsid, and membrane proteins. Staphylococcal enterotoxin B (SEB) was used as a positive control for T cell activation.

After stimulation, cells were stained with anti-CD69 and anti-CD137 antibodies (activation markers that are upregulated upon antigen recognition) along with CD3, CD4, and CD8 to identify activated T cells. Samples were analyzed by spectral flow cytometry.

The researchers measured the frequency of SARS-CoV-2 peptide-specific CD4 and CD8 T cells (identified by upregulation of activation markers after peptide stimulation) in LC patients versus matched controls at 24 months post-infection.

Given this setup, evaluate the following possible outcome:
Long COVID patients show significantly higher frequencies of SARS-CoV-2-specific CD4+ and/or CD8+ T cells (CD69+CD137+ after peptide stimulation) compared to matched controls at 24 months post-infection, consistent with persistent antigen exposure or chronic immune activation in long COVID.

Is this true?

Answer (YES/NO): YES